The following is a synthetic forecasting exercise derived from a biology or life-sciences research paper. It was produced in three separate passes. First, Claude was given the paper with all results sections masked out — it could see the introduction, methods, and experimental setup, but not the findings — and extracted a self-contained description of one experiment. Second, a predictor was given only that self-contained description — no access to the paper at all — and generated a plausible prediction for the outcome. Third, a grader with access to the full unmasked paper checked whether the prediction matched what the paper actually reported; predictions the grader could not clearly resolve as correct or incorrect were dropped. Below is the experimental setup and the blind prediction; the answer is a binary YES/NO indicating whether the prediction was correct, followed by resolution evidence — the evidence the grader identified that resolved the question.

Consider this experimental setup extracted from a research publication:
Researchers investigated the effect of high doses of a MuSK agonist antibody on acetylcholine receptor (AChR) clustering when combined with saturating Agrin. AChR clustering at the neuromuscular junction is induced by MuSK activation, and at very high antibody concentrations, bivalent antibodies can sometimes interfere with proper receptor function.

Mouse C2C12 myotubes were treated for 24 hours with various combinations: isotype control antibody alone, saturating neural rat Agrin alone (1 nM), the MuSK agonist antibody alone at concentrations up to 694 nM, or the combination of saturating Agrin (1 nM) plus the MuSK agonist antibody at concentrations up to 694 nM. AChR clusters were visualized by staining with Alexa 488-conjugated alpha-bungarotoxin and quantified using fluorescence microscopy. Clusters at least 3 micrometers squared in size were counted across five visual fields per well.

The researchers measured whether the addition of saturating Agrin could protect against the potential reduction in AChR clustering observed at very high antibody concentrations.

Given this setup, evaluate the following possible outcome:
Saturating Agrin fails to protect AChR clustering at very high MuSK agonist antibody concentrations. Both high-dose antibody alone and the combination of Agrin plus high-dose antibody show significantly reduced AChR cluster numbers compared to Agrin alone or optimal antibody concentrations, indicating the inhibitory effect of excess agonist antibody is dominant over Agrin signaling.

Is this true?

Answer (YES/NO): NO